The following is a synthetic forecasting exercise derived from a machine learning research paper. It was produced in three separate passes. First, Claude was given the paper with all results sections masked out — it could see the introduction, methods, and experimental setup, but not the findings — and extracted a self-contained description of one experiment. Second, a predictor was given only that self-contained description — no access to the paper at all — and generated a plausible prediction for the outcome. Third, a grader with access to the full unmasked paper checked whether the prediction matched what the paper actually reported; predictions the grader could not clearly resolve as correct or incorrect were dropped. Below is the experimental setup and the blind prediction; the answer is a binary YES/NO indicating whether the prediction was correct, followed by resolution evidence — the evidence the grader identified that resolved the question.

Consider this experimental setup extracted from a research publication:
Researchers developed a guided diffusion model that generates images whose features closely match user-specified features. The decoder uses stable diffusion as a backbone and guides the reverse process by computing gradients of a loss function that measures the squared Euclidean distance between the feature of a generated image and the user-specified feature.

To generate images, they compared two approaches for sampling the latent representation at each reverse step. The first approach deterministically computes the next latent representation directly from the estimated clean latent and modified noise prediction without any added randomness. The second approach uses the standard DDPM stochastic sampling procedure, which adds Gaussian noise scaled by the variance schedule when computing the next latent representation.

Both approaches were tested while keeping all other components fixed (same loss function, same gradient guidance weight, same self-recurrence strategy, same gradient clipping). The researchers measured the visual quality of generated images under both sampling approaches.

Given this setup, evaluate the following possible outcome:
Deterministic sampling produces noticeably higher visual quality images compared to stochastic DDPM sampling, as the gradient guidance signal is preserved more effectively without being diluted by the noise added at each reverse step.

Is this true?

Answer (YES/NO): NO